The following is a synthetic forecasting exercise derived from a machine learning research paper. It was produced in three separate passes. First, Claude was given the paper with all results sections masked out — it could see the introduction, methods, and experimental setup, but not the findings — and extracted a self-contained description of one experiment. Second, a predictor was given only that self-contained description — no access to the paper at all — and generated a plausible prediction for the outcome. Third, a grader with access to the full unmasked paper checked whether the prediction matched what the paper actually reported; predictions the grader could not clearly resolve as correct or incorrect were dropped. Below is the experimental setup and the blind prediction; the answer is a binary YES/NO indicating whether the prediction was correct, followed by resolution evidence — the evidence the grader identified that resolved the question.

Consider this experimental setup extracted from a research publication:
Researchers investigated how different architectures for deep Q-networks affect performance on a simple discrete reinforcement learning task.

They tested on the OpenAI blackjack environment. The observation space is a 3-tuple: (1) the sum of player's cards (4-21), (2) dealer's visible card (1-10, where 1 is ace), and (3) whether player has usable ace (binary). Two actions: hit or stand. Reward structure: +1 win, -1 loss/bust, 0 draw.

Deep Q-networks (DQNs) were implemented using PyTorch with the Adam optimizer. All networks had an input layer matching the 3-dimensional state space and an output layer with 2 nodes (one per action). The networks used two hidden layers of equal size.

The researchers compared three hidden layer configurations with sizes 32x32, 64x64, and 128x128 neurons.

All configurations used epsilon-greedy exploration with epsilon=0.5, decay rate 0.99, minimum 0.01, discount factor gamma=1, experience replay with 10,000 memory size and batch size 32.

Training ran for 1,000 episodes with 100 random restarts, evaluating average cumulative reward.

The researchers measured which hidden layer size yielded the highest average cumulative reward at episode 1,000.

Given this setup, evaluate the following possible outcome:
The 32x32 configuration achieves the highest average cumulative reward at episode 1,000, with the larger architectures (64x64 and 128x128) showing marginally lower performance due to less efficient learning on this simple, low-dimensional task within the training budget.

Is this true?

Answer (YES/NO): YES